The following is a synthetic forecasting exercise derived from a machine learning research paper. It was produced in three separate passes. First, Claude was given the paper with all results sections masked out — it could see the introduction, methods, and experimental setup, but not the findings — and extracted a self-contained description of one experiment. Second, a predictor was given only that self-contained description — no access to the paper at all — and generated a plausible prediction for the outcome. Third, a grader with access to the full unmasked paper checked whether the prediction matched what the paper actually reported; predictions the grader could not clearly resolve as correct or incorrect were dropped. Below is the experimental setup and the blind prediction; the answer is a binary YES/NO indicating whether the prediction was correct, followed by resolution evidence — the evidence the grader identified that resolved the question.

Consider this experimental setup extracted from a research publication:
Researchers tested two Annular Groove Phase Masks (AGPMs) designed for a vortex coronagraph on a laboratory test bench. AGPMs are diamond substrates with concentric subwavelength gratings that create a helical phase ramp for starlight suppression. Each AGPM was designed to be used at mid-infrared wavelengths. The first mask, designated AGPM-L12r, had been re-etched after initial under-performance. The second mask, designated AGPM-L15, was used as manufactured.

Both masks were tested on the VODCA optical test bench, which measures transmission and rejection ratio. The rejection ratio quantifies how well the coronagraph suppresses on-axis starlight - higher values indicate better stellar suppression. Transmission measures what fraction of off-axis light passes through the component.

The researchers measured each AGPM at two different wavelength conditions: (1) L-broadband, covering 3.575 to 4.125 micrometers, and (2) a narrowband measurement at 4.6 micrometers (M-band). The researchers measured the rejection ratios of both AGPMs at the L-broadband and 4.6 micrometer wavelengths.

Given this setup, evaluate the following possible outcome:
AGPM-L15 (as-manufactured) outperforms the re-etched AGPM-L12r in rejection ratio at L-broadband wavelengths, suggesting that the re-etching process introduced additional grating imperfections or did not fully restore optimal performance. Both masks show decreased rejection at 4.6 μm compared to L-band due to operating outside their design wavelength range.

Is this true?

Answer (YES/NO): NO